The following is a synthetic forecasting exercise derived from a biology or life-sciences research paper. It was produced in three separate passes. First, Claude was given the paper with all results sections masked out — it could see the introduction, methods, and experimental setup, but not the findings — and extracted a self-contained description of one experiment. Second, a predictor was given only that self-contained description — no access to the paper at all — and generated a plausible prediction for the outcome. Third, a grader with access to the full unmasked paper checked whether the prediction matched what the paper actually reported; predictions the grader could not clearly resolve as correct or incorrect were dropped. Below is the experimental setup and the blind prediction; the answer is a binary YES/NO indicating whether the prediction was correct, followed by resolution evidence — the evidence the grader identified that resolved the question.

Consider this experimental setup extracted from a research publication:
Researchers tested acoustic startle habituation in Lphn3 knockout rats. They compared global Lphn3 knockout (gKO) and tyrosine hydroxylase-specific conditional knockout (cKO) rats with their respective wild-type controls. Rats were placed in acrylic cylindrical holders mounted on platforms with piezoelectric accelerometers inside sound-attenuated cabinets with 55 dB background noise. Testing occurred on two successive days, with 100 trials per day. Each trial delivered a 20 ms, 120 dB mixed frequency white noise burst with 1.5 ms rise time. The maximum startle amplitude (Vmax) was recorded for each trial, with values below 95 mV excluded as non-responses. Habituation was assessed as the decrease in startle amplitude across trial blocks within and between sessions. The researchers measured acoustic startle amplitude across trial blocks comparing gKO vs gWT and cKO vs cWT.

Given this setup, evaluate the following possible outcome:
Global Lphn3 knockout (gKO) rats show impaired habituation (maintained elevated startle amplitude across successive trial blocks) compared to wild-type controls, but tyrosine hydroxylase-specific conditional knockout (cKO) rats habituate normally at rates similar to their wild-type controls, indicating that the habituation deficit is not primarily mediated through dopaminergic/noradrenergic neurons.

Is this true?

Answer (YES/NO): NO